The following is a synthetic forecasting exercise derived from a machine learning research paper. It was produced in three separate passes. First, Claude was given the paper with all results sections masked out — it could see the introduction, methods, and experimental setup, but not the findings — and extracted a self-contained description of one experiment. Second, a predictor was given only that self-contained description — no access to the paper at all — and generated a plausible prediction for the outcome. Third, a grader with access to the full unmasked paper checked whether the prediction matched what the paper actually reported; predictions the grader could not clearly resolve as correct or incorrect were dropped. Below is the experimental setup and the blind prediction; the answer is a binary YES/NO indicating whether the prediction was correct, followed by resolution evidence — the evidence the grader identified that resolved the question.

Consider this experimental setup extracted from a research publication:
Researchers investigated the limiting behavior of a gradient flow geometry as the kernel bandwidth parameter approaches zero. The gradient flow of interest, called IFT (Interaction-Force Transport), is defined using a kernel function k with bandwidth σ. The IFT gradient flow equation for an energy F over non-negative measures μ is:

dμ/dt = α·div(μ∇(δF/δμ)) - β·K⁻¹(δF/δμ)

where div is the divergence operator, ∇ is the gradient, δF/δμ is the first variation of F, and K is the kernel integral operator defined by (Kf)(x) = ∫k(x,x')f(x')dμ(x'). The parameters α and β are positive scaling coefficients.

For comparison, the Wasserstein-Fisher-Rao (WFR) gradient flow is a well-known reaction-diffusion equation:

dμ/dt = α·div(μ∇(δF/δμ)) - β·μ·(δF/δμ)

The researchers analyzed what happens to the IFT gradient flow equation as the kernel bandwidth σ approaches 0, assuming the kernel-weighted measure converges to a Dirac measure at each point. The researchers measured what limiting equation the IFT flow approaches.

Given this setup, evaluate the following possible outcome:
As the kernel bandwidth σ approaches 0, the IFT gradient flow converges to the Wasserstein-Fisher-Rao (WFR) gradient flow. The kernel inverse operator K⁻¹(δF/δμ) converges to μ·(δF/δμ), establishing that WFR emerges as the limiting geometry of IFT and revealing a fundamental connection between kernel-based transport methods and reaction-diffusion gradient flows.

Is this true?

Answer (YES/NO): YES